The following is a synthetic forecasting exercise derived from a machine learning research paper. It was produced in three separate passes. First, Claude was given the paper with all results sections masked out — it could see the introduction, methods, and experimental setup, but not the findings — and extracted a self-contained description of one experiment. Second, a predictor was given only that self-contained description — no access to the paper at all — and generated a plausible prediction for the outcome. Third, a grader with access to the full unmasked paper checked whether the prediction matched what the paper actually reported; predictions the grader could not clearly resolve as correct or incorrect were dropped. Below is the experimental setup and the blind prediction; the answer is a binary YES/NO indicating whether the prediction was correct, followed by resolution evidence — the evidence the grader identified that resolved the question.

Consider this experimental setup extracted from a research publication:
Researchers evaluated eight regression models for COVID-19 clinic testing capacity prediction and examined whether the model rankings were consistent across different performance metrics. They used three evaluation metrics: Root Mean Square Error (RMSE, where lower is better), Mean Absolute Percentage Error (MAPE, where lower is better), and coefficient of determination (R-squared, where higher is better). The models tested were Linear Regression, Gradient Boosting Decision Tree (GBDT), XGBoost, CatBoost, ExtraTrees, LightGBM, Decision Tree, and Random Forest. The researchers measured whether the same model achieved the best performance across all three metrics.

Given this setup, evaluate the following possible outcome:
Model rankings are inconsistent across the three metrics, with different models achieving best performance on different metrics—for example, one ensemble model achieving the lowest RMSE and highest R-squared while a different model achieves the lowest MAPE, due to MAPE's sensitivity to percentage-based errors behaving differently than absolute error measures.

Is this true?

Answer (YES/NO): YES